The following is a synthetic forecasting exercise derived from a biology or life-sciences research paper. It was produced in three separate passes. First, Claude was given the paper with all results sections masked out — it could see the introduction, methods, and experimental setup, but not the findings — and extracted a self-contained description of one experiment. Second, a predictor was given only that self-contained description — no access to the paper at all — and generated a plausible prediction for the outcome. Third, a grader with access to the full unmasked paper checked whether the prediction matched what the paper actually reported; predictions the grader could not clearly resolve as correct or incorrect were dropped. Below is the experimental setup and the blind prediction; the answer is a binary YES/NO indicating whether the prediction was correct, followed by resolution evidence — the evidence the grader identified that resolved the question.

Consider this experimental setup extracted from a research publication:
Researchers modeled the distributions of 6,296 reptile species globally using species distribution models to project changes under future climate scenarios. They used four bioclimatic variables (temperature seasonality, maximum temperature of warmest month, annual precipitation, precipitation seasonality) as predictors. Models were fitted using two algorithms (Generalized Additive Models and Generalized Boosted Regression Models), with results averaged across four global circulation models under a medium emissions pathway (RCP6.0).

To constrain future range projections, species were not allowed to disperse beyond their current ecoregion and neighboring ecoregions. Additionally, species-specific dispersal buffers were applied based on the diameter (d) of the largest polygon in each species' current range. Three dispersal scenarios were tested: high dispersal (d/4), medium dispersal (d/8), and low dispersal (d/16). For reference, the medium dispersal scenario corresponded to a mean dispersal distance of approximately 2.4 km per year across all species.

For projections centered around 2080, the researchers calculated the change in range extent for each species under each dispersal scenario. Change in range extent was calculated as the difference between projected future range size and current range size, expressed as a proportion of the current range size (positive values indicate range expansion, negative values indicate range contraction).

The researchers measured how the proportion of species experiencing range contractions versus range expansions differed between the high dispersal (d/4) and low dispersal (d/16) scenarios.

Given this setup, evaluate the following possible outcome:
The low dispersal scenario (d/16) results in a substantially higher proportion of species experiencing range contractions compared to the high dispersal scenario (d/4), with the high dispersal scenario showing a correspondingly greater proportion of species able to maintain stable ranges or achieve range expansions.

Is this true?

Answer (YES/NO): NO